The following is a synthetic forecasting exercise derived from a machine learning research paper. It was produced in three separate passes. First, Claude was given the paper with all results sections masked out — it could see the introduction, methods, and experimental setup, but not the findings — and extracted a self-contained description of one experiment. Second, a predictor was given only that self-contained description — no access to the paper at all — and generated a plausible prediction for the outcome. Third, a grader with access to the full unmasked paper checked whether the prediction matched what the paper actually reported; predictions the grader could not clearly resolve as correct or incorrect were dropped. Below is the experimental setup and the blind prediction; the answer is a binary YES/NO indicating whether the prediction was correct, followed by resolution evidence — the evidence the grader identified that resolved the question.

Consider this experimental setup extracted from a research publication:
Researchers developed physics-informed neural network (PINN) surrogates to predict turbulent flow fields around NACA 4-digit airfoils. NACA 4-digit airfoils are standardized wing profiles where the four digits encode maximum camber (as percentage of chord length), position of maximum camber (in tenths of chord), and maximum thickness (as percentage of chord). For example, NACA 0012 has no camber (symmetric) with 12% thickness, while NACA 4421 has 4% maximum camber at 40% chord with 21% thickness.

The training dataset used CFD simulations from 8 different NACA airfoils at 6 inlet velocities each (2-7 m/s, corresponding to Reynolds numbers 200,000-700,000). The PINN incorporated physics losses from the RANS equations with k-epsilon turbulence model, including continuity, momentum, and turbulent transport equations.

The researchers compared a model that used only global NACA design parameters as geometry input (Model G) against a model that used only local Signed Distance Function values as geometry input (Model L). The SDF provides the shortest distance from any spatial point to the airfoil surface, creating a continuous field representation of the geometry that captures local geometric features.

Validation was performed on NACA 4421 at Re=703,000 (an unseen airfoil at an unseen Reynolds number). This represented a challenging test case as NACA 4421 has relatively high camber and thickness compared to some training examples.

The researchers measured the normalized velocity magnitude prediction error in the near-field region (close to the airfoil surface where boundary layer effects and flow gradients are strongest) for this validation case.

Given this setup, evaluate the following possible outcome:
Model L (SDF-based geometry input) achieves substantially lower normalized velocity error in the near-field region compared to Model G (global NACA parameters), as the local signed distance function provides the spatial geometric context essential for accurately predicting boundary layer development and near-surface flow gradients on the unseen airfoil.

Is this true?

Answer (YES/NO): YES